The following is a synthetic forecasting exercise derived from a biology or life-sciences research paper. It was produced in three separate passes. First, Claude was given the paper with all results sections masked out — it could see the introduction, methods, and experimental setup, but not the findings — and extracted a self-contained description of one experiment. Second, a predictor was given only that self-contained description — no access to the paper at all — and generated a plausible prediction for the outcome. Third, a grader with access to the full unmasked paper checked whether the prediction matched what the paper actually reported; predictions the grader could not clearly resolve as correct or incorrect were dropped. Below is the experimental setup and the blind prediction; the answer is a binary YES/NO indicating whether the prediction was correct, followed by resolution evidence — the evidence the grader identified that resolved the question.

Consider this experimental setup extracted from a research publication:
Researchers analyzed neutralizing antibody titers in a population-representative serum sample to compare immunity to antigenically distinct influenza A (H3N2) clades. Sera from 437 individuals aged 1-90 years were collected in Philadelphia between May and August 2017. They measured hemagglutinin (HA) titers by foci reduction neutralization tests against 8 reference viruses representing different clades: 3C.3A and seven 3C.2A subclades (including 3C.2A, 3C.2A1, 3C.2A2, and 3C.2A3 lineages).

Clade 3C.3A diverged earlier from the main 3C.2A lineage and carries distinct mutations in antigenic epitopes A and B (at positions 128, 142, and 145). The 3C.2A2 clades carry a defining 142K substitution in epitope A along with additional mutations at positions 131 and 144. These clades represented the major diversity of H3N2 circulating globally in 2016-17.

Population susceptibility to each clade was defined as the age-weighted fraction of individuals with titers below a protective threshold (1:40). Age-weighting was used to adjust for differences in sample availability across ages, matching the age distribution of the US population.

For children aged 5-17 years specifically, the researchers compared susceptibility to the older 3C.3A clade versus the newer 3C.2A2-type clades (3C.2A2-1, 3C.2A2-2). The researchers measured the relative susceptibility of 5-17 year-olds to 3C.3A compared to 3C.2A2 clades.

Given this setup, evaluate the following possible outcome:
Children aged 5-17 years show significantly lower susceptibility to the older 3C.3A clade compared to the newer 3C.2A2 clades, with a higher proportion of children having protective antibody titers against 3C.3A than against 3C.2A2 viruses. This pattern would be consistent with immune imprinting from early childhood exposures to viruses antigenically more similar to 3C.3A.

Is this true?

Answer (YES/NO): YES